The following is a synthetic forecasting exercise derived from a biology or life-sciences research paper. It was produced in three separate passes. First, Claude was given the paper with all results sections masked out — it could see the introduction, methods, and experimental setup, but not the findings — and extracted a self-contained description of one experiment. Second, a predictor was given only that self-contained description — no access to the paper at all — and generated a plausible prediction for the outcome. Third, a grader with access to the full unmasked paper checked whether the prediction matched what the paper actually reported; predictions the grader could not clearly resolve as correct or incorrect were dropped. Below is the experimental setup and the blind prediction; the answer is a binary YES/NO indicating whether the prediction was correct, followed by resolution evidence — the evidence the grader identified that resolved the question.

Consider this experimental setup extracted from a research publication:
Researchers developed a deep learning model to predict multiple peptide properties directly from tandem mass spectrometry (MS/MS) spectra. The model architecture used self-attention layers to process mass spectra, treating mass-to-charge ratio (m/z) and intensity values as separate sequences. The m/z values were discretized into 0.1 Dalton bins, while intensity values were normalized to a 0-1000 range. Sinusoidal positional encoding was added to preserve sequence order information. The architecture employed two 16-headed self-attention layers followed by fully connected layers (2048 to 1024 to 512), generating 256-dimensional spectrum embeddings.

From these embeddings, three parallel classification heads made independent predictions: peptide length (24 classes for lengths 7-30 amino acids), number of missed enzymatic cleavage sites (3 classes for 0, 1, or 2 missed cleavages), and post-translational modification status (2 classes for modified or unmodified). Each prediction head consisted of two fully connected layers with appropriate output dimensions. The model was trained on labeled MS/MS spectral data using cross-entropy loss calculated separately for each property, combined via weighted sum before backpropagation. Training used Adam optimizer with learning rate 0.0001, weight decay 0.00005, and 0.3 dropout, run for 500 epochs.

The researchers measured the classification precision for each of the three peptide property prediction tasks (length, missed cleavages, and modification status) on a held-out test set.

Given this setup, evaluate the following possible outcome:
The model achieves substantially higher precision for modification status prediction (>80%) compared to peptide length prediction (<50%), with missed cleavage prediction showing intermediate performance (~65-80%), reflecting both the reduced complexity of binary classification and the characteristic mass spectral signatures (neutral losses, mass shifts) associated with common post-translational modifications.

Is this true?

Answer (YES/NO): NO